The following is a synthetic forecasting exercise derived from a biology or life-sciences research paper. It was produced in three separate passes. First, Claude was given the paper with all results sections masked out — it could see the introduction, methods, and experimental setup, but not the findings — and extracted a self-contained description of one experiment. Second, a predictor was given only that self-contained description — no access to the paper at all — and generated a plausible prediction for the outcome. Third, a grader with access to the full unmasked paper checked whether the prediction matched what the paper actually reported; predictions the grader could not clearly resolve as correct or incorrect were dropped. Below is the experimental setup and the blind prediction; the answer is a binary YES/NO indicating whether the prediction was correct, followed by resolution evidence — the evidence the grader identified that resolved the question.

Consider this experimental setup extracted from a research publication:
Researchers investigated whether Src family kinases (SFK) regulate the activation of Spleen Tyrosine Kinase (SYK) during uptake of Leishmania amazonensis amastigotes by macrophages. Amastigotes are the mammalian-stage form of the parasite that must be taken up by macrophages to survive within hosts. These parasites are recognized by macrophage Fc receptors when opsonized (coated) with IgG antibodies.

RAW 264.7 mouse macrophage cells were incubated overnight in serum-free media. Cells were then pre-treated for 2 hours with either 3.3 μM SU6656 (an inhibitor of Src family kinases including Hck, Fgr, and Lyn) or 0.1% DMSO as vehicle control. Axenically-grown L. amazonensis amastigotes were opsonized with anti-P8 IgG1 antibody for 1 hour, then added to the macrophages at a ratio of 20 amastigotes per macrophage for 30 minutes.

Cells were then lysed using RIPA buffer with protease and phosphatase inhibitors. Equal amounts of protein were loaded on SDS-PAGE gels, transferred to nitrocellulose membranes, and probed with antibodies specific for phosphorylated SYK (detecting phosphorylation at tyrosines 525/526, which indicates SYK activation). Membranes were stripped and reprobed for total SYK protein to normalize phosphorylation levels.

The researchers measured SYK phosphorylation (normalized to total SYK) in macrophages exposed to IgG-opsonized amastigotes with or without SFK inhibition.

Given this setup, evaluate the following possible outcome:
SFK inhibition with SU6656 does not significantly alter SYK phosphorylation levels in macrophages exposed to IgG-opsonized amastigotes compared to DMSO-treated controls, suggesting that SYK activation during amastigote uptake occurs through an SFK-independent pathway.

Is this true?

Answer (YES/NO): NO